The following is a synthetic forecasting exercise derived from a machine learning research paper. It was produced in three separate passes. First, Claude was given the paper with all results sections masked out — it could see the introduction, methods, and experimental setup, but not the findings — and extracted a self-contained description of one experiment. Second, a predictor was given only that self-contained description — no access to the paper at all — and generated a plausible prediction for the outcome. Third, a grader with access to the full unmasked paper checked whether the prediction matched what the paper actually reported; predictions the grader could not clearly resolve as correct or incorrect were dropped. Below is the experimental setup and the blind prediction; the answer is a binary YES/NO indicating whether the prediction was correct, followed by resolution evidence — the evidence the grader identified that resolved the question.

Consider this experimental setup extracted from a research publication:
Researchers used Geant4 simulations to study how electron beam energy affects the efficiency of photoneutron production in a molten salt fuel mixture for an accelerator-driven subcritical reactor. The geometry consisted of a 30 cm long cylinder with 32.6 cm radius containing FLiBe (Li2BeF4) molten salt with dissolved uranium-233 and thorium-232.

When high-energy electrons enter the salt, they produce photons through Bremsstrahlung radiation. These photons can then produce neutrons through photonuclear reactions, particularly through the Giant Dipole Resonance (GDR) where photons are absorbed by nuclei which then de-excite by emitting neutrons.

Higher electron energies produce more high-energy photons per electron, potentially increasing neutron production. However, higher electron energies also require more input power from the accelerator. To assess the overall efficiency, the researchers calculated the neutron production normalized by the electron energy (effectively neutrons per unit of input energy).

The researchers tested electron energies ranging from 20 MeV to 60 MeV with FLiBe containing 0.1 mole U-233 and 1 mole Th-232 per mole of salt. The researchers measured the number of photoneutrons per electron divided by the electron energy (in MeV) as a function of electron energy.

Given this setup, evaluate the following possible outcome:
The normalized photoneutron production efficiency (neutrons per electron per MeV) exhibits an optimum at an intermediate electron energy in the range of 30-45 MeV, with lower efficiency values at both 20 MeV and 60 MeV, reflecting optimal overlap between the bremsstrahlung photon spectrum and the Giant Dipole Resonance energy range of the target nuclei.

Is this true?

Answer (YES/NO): NO